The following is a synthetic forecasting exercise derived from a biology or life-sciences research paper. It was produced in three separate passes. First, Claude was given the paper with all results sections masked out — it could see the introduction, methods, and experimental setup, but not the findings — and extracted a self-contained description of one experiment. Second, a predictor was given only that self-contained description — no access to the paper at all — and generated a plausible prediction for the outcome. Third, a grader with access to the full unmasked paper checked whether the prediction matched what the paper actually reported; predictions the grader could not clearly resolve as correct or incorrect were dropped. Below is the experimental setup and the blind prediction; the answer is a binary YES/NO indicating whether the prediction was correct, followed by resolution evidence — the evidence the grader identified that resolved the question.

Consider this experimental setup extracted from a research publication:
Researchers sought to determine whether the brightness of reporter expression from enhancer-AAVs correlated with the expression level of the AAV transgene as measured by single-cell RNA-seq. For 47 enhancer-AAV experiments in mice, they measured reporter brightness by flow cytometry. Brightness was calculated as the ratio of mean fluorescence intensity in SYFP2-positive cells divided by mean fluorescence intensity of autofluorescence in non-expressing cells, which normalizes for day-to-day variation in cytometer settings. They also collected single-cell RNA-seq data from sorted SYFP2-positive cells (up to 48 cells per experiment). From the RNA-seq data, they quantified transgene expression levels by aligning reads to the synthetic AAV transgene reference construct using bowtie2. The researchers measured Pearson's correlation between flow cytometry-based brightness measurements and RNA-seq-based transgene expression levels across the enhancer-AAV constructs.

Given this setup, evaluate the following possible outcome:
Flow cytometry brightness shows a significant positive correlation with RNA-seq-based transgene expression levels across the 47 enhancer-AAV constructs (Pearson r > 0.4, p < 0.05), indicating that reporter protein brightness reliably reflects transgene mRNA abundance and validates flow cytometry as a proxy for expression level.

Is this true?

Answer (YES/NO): YES